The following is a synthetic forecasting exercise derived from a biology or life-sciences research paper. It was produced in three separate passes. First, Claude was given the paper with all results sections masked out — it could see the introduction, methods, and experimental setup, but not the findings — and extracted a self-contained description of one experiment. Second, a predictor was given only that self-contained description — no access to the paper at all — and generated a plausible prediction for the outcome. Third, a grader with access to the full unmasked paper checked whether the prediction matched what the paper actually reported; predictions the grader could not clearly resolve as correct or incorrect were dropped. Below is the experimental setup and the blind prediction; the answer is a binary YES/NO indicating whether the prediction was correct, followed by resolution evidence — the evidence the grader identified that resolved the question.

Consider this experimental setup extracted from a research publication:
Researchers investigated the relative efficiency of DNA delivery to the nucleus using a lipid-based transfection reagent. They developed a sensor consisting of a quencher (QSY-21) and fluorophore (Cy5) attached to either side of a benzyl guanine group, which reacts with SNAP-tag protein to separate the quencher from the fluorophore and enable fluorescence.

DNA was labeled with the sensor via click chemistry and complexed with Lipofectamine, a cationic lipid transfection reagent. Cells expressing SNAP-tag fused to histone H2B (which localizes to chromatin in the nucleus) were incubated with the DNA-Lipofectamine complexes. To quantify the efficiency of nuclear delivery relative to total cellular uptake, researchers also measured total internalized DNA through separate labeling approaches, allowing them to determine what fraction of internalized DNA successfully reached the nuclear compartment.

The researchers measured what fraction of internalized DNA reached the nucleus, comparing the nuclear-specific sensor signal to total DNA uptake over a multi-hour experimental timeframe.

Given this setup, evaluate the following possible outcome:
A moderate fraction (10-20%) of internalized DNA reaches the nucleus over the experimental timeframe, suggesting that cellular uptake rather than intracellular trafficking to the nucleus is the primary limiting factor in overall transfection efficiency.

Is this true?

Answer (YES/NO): NO